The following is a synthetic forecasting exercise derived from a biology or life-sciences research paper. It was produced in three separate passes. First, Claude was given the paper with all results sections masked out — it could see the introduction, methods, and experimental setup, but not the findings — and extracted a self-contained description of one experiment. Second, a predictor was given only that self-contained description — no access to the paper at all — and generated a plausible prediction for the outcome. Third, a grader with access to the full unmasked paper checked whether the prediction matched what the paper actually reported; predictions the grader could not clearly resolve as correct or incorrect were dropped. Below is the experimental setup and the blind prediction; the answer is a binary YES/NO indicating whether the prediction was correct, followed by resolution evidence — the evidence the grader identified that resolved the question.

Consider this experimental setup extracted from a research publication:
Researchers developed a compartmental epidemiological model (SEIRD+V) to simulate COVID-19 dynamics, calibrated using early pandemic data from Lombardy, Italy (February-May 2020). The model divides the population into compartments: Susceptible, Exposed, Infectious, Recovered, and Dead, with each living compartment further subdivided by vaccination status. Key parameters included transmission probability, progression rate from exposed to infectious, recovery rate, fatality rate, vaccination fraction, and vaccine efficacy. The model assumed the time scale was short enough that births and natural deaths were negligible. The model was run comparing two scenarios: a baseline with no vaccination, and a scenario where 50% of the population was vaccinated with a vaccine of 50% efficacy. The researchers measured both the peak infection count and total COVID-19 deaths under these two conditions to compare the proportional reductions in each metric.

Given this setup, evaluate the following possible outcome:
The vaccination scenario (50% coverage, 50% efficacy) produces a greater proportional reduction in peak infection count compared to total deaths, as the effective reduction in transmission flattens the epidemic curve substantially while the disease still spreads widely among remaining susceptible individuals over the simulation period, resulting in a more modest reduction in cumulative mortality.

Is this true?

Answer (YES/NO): YES